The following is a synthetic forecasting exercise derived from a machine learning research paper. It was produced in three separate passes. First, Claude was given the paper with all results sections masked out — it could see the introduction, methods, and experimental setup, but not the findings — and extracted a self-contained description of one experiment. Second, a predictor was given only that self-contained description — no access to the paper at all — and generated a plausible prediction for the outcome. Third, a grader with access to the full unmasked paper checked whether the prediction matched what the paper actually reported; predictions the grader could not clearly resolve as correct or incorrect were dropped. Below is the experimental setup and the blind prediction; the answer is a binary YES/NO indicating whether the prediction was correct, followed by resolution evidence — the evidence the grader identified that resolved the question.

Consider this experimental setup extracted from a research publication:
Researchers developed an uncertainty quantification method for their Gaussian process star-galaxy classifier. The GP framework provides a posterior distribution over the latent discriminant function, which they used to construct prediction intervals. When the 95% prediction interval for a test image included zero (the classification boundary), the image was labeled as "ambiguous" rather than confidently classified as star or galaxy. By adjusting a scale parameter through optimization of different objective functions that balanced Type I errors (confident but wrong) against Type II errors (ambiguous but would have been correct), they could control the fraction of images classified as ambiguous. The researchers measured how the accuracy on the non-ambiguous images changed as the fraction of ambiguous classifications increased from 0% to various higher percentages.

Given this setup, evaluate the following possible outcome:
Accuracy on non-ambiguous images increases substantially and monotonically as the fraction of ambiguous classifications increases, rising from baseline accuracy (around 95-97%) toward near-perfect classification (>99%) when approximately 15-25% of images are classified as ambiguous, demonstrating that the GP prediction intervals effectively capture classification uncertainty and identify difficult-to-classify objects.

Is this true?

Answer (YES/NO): NO